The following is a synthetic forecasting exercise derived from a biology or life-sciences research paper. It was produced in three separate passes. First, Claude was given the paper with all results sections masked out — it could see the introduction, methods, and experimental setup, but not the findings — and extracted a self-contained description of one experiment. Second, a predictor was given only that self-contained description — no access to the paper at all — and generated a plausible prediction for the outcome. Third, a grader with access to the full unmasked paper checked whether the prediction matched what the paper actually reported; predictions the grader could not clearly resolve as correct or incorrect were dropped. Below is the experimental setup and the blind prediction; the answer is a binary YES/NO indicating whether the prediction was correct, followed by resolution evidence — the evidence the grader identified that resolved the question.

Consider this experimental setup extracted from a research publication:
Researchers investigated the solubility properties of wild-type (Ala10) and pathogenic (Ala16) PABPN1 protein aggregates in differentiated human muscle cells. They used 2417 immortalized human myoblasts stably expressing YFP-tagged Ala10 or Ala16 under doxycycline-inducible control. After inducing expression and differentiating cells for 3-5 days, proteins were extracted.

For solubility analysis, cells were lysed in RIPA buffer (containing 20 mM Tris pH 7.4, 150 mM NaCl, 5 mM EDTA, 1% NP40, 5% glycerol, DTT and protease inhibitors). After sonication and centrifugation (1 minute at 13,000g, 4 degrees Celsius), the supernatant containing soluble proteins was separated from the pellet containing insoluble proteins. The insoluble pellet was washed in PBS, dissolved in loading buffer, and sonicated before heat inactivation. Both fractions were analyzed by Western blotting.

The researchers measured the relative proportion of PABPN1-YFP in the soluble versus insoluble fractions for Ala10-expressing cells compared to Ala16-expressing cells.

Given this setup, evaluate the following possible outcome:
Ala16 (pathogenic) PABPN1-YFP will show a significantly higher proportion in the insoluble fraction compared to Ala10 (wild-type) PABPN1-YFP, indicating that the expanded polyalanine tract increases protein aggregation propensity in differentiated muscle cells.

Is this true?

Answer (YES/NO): YES